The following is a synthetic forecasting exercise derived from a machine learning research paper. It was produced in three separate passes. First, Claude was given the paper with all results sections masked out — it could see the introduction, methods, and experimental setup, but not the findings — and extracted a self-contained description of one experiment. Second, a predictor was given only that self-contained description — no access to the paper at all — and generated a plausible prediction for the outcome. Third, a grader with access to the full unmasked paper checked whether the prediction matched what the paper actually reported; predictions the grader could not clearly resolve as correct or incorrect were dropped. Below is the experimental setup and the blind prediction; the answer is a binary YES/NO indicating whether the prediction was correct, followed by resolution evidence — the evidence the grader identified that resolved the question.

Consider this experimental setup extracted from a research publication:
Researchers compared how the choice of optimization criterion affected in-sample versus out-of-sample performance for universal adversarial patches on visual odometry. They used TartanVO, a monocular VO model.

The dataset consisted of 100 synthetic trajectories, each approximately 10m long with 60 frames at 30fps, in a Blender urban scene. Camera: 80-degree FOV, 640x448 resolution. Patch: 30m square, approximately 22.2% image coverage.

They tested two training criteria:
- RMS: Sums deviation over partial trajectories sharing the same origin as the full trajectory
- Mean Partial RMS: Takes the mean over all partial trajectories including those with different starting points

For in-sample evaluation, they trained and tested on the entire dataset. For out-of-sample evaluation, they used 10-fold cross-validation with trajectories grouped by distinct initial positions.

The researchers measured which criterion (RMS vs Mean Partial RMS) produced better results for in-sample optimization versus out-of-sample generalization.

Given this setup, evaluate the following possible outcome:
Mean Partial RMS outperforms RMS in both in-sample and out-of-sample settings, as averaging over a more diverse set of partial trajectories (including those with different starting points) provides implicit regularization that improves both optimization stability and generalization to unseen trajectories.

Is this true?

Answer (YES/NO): NO